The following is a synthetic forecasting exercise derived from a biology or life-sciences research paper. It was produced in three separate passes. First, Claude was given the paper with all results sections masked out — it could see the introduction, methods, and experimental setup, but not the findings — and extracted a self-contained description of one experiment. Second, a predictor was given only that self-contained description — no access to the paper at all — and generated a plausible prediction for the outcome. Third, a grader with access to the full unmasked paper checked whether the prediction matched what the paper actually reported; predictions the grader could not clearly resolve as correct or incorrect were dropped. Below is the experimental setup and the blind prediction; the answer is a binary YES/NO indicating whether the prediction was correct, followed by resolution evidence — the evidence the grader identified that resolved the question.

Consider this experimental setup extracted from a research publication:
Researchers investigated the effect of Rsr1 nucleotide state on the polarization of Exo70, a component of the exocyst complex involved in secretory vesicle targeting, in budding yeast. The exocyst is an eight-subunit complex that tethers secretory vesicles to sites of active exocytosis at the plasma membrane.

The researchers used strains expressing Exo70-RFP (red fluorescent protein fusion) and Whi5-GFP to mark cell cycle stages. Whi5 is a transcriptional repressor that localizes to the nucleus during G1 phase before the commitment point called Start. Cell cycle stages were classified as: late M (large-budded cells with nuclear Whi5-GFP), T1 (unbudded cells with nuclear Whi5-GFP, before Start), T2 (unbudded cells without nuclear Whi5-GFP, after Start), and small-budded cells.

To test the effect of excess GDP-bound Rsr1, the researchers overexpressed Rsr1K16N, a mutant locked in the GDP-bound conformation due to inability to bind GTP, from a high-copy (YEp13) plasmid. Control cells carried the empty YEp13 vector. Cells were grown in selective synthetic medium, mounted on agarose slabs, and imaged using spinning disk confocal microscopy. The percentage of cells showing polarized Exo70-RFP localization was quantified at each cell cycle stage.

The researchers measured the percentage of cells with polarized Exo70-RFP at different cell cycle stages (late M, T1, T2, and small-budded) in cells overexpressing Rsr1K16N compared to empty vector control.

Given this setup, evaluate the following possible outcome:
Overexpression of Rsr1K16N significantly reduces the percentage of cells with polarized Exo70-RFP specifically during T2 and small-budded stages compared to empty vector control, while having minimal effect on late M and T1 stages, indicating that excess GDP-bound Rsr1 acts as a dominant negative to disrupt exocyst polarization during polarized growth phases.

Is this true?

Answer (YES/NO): NO